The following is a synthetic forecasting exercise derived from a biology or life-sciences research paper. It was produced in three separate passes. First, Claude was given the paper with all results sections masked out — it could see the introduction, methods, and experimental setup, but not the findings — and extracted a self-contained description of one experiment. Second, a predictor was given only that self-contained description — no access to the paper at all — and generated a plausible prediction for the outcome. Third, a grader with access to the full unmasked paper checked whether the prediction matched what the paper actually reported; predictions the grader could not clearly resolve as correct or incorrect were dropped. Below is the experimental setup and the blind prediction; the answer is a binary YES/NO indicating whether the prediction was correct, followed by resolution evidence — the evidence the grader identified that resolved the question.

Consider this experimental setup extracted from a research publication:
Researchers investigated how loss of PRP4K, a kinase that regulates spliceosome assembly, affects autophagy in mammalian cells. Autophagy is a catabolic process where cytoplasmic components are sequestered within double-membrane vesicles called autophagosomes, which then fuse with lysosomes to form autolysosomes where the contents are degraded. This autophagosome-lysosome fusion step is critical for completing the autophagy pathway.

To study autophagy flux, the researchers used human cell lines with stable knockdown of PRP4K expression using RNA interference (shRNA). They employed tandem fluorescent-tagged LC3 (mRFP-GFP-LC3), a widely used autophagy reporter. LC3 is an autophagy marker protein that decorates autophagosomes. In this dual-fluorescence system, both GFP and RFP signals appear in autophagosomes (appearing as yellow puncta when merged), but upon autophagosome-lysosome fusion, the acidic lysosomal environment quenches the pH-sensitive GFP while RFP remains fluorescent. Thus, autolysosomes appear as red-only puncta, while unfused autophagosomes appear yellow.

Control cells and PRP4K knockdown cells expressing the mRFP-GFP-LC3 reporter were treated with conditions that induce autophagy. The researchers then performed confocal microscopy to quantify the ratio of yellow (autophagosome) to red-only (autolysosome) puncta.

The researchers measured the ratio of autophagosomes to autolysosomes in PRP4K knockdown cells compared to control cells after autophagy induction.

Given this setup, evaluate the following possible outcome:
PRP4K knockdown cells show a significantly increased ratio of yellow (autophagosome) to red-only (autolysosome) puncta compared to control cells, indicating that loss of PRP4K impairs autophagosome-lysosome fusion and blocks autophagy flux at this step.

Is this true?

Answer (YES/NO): YES